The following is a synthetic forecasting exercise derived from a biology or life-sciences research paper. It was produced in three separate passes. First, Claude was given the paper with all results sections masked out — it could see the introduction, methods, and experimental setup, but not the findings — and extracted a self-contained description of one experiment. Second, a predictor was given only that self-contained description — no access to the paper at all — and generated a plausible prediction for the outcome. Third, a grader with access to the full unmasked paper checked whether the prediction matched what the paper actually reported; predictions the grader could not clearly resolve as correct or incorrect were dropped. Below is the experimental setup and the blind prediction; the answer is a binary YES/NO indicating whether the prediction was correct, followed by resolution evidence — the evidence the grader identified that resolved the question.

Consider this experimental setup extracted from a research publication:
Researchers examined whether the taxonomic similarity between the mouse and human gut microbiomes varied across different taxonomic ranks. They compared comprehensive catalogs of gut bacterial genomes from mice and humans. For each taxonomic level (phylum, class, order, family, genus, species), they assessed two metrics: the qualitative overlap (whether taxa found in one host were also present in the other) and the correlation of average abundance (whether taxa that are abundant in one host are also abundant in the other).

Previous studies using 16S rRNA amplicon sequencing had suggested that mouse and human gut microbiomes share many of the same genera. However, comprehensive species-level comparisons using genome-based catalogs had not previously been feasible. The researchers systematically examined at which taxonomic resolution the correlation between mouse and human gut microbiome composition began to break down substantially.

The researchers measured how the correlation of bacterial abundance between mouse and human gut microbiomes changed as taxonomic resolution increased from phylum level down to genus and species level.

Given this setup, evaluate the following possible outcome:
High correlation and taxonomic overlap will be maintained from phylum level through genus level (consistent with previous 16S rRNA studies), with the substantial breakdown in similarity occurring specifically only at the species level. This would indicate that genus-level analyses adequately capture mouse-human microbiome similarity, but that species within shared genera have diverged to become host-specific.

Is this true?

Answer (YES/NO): NO